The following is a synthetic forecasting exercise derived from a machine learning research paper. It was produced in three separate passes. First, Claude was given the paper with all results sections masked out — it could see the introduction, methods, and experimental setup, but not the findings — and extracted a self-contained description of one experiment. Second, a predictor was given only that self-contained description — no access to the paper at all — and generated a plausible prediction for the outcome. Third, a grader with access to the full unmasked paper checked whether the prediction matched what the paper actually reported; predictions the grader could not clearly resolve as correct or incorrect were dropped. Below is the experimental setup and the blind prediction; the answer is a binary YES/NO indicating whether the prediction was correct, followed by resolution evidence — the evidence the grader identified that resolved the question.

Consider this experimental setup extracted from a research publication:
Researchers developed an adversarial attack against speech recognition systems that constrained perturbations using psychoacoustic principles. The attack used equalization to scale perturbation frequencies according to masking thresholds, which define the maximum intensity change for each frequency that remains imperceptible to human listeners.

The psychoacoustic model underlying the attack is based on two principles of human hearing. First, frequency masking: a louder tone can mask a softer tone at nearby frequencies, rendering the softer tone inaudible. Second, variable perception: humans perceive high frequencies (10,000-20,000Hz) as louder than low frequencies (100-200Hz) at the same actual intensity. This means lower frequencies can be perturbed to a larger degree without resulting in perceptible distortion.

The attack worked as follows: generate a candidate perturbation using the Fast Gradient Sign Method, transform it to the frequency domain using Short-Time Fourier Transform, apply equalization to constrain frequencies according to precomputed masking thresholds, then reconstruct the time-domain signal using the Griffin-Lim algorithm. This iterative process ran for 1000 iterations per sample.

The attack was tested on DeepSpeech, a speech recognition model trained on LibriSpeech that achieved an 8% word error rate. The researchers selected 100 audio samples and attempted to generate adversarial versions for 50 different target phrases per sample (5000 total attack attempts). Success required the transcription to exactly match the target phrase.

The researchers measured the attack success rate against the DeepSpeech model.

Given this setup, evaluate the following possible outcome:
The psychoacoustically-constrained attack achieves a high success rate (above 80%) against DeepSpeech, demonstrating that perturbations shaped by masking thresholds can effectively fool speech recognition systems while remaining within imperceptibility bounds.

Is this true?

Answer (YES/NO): YES